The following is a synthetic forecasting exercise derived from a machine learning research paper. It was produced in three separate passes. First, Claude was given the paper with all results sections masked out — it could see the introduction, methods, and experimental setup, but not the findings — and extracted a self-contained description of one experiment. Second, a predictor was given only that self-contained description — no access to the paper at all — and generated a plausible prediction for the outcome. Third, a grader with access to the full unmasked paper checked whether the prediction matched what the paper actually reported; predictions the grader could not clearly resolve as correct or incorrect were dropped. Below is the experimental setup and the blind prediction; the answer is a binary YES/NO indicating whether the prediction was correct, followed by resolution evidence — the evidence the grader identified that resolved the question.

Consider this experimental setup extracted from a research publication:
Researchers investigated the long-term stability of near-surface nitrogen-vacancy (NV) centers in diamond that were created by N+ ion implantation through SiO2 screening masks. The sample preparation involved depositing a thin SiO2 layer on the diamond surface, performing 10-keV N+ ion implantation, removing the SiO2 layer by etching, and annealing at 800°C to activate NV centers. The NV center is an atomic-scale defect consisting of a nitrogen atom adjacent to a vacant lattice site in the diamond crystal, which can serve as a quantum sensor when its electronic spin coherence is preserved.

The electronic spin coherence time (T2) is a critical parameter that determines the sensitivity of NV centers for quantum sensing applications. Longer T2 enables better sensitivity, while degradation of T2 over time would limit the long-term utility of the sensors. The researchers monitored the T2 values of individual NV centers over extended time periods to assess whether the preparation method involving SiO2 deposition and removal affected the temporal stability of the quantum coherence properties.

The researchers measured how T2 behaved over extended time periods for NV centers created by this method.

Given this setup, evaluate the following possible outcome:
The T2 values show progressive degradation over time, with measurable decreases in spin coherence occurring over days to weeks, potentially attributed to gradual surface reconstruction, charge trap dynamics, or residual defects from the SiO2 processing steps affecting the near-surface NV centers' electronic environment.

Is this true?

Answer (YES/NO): NO